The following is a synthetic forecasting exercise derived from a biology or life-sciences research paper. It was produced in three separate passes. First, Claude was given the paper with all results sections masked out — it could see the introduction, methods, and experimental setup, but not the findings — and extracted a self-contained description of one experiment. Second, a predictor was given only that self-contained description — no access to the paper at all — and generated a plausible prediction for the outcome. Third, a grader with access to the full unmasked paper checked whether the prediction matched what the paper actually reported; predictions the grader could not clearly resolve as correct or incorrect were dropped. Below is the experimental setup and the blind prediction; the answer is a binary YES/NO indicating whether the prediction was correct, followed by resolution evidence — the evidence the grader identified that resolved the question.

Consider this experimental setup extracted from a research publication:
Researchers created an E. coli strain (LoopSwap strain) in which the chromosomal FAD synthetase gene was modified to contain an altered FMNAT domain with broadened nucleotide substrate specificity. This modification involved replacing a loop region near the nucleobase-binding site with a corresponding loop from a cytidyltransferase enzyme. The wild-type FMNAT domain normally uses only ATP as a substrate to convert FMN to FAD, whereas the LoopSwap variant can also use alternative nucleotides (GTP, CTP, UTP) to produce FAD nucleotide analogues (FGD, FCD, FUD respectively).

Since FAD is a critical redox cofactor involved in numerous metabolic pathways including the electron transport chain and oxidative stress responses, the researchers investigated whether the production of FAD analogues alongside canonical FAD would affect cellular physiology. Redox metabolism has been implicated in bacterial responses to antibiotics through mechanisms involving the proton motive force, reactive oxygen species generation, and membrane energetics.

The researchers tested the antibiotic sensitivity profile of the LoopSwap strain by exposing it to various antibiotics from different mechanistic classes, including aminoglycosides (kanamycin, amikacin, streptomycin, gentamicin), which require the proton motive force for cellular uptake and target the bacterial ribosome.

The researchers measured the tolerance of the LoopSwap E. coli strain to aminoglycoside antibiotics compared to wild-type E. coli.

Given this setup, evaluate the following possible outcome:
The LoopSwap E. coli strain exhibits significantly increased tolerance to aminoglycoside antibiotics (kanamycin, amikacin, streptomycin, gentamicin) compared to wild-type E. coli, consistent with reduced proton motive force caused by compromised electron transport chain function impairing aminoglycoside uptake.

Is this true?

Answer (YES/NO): NO